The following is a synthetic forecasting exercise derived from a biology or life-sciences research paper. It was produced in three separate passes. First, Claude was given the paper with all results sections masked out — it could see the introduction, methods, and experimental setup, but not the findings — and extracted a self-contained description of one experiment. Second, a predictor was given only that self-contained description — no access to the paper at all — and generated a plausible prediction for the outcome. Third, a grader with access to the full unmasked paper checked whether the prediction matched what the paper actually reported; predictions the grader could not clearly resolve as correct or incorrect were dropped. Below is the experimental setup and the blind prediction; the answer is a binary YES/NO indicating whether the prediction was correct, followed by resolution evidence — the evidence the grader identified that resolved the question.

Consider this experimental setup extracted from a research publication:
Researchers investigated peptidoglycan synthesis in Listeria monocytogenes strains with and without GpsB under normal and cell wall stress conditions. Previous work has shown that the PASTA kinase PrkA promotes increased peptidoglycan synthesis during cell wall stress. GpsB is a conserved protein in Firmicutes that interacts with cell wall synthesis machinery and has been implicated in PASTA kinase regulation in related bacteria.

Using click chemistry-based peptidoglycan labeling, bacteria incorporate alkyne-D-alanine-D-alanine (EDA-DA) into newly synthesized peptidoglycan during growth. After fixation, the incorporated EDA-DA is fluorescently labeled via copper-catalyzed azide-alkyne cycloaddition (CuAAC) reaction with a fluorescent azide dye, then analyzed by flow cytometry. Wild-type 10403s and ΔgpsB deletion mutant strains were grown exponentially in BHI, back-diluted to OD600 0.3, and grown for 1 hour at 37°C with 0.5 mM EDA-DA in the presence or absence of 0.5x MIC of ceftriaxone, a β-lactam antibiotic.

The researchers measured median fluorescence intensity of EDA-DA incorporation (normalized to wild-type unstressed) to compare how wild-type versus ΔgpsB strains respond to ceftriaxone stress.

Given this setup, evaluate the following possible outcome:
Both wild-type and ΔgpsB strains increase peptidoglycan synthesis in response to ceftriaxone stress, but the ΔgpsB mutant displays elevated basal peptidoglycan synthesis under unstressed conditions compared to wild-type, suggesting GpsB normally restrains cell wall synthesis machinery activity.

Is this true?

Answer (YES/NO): NO